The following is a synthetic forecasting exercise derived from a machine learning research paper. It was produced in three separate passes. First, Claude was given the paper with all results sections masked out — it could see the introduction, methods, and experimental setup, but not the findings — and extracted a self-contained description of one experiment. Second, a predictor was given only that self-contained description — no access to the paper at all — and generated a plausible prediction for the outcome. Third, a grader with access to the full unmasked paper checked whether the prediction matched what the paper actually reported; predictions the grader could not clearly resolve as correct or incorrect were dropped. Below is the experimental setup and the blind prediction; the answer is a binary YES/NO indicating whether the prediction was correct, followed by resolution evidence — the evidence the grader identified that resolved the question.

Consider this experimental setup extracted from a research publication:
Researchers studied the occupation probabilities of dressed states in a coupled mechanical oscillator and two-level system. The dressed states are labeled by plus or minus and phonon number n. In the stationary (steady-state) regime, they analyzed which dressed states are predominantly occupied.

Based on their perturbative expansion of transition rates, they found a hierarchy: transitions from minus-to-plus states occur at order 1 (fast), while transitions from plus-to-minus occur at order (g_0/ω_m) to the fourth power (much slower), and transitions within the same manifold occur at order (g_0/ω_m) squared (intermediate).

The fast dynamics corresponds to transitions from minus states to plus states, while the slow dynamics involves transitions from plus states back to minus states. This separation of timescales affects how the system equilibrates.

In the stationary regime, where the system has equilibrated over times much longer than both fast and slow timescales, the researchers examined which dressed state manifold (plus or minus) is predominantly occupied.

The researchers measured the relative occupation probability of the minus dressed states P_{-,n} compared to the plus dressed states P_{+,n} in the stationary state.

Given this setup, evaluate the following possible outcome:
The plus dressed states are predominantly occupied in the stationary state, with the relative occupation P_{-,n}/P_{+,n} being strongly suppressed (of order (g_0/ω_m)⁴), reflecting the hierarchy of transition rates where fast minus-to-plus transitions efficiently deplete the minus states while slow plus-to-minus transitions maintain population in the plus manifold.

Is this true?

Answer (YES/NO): YES